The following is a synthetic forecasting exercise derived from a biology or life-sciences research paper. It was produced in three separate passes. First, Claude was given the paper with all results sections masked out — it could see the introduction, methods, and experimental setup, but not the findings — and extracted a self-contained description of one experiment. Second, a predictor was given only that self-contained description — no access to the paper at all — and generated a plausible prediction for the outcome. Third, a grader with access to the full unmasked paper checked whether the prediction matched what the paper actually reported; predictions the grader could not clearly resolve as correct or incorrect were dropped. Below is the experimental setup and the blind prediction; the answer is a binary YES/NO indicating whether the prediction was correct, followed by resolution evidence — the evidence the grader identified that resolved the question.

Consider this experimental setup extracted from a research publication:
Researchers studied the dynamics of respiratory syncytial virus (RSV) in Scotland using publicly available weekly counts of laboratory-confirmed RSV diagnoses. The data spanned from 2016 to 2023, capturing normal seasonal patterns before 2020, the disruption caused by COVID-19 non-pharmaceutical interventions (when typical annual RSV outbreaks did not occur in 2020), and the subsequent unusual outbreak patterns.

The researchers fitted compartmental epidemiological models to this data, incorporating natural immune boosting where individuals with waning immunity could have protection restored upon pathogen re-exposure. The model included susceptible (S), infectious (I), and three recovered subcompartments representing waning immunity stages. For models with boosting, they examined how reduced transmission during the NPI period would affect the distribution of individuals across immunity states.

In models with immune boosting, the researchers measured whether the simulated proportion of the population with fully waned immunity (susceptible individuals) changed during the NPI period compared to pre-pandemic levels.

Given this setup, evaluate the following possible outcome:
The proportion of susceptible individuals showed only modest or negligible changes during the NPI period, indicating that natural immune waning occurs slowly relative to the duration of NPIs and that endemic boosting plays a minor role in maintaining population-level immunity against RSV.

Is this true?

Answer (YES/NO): NO